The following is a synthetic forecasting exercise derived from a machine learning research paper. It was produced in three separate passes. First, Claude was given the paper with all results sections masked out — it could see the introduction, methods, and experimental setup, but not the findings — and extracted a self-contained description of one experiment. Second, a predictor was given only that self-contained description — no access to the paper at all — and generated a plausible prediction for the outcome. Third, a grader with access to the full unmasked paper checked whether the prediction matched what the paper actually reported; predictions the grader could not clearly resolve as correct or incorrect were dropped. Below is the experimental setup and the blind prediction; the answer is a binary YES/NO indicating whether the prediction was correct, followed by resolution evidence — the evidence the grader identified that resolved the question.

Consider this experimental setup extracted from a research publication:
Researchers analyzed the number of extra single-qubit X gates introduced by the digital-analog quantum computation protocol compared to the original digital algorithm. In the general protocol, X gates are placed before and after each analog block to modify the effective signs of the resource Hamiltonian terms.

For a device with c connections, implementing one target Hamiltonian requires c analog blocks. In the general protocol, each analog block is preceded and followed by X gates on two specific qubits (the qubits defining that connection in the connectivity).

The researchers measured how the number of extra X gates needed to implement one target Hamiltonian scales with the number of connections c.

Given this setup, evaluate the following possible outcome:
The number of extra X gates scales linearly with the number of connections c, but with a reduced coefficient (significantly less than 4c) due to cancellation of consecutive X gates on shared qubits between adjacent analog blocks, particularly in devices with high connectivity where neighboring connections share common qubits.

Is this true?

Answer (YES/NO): NO